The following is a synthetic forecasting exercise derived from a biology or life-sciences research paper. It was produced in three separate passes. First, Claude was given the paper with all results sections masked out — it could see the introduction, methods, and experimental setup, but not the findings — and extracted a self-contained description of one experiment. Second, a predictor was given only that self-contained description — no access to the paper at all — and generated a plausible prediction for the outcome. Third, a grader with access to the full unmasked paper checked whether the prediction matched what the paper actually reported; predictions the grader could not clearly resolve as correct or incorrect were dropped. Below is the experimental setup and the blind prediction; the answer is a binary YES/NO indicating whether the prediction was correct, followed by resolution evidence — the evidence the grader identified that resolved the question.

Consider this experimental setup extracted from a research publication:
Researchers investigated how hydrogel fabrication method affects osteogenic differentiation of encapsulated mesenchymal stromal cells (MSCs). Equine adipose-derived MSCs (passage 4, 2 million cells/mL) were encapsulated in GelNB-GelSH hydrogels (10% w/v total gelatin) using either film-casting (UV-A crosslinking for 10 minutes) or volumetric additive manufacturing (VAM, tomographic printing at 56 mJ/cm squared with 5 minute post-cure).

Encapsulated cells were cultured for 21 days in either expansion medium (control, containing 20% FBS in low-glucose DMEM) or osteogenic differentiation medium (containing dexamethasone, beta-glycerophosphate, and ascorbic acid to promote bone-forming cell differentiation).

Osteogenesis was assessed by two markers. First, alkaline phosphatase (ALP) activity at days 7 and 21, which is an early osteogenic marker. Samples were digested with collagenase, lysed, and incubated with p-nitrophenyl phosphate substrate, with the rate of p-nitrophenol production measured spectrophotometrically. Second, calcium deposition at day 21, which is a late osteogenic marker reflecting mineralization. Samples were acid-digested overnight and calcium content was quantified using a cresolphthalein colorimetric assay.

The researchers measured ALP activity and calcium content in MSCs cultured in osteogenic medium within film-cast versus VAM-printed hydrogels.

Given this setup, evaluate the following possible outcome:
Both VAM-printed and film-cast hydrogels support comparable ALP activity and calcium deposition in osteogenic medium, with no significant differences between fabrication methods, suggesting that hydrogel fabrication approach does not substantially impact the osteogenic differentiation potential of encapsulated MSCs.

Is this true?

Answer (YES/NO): NO